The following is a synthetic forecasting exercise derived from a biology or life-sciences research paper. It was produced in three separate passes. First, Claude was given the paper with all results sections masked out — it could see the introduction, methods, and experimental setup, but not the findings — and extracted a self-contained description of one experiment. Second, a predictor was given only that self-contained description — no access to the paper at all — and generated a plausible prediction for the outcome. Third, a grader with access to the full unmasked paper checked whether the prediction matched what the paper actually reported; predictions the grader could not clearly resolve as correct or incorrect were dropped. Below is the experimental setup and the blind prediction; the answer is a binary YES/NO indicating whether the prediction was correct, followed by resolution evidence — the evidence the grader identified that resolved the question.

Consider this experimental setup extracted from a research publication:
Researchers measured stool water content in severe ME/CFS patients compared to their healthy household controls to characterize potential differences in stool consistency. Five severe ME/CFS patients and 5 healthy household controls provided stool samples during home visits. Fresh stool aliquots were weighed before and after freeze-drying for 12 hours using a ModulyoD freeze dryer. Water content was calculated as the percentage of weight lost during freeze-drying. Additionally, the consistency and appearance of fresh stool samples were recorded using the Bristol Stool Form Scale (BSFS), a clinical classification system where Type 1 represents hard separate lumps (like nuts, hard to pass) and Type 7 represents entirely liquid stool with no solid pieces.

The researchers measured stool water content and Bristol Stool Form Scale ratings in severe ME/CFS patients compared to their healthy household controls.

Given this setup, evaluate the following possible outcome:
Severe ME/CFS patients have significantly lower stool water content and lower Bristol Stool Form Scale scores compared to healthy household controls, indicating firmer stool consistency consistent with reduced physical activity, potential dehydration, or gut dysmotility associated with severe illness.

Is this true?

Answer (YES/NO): NO